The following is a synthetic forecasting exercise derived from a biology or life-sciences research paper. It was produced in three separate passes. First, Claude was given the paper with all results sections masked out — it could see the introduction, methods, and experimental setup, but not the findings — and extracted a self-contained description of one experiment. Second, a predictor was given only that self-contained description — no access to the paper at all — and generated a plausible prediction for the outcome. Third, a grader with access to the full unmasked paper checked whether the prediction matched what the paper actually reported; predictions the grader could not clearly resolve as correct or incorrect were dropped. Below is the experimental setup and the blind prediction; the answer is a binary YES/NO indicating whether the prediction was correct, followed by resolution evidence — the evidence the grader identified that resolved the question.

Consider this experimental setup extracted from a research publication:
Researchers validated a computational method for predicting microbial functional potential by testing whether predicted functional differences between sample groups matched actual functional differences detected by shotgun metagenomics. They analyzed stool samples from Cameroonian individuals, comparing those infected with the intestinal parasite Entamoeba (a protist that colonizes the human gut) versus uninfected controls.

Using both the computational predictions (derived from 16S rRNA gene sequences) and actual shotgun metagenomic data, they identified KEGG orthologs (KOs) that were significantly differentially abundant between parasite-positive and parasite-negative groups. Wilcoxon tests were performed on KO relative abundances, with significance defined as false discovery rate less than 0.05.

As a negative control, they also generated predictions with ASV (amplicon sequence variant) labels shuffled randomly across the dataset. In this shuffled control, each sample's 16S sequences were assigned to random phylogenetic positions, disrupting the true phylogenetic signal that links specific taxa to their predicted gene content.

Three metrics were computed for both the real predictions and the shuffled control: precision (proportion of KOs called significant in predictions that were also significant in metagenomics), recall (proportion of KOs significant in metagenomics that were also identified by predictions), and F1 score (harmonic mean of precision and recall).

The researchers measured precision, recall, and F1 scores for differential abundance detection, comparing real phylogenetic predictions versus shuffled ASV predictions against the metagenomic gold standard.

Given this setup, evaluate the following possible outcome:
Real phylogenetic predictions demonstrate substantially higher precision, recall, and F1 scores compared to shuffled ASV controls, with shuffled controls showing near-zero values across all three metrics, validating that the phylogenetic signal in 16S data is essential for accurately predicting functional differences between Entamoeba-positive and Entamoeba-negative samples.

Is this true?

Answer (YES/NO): NO